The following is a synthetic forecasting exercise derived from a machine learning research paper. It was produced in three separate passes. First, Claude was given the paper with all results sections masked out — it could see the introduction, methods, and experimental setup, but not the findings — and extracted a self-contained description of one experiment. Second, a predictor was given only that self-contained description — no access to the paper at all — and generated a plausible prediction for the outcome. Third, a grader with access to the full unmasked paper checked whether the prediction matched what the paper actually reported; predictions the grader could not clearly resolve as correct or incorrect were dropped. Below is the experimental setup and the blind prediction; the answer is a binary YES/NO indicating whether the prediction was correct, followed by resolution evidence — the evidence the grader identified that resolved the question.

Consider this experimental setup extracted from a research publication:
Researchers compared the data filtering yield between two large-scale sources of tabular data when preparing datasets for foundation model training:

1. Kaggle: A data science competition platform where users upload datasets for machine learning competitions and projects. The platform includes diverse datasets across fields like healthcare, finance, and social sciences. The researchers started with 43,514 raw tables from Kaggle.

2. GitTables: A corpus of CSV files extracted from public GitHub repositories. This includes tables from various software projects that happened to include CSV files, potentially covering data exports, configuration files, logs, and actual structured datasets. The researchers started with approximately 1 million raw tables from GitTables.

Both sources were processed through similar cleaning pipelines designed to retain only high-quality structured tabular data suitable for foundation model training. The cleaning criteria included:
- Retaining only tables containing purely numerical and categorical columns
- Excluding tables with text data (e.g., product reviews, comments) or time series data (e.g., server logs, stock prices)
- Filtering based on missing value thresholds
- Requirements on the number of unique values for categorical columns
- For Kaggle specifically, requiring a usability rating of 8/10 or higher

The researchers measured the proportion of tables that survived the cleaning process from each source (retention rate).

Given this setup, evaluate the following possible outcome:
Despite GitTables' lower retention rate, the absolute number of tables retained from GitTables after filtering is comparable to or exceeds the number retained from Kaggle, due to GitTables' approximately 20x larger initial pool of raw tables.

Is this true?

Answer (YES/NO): YES